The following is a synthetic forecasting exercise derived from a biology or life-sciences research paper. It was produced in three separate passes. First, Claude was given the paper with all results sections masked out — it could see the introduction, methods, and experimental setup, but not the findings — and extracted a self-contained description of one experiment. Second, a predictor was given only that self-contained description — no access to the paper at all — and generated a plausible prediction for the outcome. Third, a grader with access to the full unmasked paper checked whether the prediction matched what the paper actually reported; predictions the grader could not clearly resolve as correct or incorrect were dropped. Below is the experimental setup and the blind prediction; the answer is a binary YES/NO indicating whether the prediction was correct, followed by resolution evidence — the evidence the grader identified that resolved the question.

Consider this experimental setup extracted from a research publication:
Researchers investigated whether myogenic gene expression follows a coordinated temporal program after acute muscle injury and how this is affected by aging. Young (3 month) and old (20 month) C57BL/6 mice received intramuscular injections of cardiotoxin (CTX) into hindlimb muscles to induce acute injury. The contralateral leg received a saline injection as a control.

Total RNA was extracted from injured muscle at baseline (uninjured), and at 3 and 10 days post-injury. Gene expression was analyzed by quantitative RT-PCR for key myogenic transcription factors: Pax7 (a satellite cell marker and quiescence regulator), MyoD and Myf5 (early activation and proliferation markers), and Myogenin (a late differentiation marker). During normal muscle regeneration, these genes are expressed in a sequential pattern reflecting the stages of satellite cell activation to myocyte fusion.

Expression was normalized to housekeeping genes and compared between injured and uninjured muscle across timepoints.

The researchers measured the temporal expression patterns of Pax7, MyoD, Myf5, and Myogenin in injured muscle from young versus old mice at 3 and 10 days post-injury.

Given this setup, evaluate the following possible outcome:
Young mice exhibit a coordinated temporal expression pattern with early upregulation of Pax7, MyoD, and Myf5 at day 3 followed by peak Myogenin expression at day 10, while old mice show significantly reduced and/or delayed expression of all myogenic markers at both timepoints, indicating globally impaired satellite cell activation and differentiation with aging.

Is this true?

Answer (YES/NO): NO